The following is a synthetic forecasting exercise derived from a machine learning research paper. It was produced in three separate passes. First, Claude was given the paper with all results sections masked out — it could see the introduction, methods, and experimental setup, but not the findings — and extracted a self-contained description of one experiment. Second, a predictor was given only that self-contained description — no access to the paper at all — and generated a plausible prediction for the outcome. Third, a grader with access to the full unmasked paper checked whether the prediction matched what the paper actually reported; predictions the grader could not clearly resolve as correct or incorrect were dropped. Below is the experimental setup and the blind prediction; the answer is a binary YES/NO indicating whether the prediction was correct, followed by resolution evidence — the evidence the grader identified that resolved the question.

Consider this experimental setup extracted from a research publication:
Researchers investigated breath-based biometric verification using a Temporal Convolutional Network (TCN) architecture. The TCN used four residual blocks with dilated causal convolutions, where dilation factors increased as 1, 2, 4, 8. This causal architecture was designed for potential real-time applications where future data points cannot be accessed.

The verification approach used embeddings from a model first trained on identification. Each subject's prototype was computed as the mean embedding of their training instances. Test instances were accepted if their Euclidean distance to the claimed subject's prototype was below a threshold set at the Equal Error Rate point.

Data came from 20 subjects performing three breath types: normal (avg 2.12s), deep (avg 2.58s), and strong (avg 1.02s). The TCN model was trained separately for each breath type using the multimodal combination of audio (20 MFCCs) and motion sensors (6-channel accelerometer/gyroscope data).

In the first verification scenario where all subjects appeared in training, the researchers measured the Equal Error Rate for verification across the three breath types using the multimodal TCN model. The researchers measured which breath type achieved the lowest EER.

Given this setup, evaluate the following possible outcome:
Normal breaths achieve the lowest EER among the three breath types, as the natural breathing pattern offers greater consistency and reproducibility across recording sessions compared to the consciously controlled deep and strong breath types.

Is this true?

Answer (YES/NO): YES